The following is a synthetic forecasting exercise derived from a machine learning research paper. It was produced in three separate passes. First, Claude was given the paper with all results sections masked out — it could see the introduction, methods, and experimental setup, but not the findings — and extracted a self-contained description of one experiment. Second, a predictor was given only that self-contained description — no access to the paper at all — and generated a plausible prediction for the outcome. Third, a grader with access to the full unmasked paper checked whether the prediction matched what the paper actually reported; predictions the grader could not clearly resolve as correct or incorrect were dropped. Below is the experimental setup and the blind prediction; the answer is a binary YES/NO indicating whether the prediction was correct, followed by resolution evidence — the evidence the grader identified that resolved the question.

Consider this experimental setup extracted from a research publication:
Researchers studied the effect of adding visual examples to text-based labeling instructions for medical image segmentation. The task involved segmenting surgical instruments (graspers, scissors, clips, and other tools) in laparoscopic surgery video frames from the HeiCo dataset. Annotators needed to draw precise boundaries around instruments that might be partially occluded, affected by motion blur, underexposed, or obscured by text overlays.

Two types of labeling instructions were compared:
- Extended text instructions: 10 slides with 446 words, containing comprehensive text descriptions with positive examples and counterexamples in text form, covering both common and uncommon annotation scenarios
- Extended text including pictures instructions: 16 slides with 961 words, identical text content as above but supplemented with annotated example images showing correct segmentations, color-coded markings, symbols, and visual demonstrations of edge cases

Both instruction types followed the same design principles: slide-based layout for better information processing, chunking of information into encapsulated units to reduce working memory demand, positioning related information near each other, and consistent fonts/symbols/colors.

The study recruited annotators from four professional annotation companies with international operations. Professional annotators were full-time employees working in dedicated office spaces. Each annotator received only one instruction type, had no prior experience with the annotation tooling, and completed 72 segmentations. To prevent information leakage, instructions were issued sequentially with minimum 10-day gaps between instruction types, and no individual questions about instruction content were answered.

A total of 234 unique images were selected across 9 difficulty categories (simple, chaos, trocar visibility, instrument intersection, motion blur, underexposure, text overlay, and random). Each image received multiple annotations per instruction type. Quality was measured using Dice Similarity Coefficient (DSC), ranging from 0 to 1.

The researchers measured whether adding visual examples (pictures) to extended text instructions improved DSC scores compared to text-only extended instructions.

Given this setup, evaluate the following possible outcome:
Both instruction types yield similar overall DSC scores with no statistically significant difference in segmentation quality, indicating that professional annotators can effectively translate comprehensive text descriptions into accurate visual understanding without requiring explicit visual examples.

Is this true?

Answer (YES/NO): NO